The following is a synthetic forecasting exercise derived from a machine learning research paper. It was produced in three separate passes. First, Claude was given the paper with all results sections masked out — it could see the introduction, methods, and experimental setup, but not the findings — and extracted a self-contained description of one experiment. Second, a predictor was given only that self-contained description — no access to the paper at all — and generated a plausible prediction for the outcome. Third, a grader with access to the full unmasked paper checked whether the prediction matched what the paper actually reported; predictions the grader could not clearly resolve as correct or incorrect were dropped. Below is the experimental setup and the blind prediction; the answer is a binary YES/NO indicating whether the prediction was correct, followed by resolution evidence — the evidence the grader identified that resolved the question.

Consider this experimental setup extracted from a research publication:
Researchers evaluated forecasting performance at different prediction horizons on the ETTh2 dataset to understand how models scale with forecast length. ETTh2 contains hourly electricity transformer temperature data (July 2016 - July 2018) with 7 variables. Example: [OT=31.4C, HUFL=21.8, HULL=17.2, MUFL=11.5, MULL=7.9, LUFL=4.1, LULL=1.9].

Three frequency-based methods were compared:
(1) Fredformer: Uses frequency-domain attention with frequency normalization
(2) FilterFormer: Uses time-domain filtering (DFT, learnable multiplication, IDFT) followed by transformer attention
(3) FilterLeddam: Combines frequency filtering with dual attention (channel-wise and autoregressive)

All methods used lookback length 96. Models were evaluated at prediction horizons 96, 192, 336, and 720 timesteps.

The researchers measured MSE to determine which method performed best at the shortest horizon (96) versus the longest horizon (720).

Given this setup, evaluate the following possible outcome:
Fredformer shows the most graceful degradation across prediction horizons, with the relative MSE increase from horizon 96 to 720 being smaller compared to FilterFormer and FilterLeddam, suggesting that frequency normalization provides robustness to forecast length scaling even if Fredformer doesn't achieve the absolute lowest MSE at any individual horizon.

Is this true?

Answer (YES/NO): NO